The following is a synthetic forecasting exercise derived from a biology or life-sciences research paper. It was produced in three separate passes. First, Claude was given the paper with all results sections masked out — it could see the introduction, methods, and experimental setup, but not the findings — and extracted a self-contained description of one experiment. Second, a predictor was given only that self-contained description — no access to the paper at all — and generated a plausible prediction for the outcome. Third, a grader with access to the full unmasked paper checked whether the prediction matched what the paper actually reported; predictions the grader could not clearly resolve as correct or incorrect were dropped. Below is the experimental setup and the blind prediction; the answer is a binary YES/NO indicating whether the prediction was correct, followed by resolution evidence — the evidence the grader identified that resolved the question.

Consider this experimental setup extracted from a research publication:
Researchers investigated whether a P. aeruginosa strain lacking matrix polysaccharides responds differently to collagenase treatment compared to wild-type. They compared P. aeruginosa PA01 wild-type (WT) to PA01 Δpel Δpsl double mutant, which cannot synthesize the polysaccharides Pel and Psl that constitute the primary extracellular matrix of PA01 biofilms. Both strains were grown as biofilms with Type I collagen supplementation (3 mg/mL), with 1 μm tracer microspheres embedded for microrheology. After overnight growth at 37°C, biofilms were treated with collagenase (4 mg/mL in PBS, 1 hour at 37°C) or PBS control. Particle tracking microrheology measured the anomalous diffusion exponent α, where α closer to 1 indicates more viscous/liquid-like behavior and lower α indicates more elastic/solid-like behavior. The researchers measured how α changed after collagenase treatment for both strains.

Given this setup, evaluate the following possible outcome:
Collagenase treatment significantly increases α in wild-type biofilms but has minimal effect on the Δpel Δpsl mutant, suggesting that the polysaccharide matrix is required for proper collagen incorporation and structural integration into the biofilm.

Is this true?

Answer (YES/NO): NO